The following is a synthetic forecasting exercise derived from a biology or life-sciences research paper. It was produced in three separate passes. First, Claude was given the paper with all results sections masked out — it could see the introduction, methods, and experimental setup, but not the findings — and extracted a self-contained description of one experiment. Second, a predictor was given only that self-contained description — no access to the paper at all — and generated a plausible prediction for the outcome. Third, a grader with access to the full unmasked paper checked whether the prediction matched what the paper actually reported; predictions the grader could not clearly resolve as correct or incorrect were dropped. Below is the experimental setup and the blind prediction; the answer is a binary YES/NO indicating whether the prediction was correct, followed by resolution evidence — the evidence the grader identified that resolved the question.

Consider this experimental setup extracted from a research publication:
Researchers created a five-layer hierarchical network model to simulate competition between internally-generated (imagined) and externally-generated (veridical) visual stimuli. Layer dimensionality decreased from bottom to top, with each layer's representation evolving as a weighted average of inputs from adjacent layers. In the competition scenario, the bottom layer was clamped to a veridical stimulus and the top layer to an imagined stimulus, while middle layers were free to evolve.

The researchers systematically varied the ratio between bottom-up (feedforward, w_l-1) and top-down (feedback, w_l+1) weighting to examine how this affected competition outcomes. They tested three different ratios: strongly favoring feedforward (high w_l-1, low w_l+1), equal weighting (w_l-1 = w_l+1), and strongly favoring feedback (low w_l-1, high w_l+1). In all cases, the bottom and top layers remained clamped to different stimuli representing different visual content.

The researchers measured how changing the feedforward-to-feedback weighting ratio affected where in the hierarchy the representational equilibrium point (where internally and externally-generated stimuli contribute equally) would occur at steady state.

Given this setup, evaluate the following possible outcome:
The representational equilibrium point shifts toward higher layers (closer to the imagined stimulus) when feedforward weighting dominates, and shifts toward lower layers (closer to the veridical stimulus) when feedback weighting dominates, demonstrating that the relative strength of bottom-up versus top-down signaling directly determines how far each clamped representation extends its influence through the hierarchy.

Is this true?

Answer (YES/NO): YES